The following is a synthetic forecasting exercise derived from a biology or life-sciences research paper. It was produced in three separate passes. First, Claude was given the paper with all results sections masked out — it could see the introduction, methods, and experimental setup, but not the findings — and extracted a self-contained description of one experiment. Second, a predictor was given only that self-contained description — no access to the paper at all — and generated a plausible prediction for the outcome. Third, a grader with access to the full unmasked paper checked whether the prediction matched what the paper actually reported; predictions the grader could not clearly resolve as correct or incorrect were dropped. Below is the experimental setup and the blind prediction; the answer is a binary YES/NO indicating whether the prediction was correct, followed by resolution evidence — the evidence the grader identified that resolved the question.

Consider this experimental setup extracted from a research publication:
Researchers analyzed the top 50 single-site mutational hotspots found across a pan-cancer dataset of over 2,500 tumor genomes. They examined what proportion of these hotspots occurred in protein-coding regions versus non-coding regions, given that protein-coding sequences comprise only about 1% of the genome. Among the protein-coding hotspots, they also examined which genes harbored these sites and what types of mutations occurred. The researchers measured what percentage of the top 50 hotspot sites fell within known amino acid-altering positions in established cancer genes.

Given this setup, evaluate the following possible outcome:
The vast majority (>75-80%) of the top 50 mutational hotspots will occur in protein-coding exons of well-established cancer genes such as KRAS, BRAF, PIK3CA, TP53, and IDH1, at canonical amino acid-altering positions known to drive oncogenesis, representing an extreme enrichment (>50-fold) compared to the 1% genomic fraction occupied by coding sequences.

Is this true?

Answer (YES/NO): NO